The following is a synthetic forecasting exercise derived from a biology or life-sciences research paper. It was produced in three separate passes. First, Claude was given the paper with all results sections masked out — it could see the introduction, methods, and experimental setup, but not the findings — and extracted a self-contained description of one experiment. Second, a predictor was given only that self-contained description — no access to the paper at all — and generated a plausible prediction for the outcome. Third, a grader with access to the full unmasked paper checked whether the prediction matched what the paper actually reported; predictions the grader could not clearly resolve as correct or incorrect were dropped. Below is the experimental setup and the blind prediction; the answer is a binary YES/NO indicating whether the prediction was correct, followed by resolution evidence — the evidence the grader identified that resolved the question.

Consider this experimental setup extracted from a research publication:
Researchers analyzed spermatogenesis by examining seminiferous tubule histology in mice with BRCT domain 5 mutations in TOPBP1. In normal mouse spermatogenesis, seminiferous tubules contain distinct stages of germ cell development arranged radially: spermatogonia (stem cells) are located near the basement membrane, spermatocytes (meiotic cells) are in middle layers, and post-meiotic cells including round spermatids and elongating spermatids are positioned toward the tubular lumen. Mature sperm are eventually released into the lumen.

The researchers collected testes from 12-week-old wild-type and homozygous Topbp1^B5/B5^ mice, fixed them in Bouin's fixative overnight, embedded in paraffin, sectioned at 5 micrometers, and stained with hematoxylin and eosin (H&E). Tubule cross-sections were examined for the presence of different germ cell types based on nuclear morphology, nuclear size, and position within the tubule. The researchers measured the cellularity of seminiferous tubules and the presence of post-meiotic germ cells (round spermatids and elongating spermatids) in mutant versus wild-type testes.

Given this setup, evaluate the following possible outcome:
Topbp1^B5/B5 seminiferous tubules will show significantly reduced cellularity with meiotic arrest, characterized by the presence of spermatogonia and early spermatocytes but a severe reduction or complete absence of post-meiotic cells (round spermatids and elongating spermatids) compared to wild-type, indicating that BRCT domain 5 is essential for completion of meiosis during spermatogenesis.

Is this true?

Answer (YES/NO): YES